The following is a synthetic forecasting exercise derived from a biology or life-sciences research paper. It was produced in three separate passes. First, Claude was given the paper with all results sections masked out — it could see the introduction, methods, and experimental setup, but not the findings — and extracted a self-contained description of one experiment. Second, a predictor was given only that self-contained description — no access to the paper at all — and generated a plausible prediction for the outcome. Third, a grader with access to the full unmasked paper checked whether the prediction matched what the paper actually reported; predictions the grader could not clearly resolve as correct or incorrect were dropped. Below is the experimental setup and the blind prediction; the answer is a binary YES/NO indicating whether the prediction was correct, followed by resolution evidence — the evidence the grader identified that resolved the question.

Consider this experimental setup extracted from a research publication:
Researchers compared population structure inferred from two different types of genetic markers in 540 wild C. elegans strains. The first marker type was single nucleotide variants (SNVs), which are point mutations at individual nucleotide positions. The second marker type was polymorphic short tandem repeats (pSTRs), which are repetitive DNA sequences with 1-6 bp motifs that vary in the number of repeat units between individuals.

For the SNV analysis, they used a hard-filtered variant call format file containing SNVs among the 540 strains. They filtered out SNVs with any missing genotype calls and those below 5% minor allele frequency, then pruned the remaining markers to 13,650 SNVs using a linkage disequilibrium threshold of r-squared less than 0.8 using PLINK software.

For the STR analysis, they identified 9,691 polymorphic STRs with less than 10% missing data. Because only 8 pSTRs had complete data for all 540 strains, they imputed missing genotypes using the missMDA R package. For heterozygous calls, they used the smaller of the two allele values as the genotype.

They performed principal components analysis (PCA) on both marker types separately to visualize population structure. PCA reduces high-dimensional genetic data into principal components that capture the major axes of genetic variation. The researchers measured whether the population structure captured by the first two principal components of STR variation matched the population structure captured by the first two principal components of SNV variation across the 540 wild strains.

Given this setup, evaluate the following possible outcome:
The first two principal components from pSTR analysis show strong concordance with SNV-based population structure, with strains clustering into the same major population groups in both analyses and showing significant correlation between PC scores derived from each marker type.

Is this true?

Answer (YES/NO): NO